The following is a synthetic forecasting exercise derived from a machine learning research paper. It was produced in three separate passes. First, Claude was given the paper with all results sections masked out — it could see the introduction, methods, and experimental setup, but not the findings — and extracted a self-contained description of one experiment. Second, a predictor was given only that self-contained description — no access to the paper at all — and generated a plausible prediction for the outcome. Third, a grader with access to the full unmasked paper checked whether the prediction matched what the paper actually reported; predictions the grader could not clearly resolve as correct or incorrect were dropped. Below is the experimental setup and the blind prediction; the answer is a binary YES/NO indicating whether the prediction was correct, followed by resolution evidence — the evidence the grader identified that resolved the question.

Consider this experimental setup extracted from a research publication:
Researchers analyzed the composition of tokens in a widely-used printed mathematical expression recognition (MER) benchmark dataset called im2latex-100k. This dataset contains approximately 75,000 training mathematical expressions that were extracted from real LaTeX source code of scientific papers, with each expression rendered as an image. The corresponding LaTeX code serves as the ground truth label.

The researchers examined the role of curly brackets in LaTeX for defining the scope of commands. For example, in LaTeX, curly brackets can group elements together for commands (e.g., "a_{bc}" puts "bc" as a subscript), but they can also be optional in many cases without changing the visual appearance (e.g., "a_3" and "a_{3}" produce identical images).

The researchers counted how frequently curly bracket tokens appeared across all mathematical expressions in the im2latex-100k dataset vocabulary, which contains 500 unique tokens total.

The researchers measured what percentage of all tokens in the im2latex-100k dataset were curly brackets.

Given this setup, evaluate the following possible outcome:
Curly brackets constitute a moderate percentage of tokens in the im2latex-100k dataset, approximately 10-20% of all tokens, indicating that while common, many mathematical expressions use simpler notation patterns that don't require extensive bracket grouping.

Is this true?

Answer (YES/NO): NO